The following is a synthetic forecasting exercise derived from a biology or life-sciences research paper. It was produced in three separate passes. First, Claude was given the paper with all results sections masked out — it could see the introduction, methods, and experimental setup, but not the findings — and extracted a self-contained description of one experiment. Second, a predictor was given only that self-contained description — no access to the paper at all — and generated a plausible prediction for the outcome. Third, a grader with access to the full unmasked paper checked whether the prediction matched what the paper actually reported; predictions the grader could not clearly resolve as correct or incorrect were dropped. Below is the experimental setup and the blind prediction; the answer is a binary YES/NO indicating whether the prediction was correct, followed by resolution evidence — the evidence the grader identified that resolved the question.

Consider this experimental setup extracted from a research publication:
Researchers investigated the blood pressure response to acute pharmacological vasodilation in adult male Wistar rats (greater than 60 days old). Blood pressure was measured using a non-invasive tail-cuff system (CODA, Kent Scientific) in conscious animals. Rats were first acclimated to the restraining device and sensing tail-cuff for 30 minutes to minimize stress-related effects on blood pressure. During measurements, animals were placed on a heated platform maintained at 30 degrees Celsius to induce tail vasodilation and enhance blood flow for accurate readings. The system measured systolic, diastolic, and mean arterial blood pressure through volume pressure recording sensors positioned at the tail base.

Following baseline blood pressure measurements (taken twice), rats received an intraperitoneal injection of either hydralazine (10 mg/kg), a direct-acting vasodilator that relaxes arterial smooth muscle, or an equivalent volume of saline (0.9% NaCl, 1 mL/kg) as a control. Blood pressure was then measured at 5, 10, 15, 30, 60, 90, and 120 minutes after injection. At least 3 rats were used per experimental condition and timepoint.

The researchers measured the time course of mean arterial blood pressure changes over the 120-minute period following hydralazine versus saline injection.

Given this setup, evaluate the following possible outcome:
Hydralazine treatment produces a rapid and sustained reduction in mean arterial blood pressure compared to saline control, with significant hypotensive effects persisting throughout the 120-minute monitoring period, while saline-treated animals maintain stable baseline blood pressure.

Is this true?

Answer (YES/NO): NO